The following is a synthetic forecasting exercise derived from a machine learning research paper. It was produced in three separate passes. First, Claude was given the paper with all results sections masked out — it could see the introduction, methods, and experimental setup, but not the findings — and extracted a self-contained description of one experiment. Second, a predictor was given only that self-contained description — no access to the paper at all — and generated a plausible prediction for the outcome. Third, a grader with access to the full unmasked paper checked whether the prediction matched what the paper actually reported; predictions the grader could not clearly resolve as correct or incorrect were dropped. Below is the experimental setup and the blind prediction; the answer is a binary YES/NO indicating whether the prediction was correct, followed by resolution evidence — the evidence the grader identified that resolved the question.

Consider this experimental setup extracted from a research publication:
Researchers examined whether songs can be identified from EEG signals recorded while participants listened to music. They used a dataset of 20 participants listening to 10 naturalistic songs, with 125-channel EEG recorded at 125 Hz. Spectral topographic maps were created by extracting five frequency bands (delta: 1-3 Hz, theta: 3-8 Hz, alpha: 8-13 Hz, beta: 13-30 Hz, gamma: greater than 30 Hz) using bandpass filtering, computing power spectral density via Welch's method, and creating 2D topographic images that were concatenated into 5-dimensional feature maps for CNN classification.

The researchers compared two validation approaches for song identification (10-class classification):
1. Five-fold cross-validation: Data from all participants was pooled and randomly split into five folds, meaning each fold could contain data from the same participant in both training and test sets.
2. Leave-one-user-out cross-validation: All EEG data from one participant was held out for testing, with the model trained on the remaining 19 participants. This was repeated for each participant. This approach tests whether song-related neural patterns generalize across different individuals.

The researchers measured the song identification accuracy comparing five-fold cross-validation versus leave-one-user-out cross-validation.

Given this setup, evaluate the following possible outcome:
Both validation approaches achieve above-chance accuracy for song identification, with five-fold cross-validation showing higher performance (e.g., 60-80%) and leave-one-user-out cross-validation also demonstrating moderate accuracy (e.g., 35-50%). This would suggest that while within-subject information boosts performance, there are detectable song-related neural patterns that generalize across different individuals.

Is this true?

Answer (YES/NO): NO